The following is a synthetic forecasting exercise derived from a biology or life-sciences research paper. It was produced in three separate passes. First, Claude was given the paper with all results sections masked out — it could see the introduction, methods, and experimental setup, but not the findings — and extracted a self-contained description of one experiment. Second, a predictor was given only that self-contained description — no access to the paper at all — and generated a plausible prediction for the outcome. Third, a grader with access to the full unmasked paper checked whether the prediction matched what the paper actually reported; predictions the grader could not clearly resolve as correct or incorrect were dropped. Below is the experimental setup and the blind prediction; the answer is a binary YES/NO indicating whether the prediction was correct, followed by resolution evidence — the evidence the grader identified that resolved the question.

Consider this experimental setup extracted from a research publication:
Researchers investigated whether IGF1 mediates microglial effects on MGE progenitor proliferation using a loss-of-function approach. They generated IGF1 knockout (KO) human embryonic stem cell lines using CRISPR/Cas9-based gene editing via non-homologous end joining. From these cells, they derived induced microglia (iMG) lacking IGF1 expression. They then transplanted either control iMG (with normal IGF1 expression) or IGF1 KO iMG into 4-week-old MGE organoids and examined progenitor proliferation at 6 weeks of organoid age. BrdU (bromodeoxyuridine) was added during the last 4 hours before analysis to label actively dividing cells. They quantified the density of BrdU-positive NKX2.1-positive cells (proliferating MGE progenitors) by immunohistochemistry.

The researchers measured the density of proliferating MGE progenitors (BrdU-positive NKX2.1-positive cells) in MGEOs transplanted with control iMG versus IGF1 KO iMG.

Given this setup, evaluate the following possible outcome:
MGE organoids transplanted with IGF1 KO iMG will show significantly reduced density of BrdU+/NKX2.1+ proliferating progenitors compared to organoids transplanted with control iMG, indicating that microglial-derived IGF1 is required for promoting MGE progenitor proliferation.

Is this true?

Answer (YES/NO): YES